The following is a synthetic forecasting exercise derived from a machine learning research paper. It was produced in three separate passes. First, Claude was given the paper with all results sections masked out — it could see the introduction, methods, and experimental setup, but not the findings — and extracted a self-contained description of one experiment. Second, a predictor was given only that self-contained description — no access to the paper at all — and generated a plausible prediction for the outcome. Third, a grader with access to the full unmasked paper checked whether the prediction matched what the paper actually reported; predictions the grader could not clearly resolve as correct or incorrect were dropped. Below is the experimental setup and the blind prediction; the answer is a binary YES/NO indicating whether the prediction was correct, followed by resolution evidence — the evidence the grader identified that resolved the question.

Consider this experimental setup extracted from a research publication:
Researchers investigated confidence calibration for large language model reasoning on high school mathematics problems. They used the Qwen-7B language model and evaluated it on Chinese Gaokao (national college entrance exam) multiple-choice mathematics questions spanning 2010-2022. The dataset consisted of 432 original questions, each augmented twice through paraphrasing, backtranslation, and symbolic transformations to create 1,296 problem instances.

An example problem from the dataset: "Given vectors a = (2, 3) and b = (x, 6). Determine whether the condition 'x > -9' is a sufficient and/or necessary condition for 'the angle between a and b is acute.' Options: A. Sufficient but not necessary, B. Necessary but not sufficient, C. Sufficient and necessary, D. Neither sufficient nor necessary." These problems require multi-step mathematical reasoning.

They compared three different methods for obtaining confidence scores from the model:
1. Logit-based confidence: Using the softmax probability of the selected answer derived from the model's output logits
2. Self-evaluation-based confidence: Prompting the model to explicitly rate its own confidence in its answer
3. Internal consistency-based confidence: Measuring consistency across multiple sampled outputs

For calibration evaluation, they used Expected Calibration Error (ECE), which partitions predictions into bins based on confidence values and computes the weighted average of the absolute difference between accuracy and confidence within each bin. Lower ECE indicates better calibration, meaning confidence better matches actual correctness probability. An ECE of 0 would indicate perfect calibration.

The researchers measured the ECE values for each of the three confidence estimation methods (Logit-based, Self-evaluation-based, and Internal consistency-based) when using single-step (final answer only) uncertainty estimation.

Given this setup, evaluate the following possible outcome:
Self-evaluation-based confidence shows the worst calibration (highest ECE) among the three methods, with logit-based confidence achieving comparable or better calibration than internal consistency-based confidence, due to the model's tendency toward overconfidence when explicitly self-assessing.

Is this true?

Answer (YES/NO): NO